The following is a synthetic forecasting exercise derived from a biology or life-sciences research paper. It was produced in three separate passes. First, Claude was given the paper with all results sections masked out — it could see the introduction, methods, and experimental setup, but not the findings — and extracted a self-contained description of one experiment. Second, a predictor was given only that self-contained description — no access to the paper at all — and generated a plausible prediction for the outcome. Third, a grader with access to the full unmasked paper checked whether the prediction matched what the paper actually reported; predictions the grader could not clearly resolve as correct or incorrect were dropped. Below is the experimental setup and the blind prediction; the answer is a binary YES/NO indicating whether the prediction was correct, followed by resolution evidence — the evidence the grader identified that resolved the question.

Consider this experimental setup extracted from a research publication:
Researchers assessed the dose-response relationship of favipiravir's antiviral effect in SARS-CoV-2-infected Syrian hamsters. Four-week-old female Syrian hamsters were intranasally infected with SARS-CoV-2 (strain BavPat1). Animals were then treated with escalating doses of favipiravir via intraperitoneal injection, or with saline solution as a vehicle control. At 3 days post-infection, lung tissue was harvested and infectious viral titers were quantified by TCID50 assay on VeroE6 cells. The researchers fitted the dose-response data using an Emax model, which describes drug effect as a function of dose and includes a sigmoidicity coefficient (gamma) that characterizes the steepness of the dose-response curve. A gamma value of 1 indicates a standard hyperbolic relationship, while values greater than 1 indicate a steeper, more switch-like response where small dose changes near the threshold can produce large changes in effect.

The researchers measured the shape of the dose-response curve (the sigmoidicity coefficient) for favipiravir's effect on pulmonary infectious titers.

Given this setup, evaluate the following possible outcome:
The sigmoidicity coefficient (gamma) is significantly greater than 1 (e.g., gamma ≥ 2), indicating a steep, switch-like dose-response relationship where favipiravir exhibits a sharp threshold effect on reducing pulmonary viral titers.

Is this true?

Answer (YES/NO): YES